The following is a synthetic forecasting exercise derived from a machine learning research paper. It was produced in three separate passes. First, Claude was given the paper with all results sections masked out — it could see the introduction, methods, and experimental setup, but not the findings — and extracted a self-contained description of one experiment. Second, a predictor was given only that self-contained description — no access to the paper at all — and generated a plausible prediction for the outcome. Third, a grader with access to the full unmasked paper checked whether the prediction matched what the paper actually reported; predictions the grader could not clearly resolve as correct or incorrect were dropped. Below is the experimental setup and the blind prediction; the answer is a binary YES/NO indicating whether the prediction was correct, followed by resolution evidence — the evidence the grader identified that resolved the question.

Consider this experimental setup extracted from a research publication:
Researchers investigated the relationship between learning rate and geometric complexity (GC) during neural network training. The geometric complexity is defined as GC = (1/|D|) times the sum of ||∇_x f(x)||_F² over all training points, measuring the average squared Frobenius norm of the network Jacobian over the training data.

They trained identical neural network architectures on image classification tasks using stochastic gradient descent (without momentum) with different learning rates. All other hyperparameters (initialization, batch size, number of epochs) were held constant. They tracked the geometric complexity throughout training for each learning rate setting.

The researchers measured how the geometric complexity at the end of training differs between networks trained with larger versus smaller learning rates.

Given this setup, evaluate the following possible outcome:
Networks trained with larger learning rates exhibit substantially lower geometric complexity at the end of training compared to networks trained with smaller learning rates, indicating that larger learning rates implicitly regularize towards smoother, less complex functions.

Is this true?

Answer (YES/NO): YES